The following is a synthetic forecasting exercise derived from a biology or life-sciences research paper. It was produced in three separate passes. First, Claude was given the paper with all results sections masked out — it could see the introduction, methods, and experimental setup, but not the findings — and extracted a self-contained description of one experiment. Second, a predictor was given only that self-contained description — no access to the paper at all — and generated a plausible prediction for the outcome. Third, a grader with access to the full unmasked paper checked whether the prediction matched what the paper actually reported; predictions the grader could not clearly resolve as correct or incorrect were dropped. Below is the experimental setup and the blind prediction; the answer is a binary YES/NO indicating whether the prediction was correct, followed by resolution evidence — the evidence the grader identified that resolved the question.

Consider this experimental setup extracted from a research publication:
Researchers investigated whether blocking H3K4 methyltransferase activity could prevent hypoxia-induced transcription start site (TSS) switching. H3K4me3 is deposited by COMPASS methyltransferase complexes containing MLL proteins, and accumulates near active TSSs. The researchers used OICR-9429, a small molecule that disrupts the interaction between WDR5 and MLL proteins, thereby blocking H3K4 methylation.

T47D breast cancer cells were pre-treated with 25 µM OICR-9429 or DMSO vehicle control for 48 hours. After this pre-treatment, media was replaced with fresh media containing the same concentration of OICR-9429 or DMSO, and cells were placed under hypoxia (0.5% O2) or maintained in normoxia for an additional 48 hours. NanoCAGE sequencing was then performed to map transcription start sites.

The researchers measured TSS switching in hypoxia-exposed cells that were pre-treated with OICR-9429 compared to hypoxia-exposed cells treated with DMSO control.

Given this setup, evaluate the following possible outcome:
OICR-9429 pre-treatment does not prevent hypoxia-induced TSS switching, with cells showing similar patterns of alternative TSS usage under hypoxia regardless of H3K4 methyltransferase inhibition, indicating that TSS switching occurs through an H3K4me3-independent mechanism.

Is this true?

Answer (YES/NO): NO